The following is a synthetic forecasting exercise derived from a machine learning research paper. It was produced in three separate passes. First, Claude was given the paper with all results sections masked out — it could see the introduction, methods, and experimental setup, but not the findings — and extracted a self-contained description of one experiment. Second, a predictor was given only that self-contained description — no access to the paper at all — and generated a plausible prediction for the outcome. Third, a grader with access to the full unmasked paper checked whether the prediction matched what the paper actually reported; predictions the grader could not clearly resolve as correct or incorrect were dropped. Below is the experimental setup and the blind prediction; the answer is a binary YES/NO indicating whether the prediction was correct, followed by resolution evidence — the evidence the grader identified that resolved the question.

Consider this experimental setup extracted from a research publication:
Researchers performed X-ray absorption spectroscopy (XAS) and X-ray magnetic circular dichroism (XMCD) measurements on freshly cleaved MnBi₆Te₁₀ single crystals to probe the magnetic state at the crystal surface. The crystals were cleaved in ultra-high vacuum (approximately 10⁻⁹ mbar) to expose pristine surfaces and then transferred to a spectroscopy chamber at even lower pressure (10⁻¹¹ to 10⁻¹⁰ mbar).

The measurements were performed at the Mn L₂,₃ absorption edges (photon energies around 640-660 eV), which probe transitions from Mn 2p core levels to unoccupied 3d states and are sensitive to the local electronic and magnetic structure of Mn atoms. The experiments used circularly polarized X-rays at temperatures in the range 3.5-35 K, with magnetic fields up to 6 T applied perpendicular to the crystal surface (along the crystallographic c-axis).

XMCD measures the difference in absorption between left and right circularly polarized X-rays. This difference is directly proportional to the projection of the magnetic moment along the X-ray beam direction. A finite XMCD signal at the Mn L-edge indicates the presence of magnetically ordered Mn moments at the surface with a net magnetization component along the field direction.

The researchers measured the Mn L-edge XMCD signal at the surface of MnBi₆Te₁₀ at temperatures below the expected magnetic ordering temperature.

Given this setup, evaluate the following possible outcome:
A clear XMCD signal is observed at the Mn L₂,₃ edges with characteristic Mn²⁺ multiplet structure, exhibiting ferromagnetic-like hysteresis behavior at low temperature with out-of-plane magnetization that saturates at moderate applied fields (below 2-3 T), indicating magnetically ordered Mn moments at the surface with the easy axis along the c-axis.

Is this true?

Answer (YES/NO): YES